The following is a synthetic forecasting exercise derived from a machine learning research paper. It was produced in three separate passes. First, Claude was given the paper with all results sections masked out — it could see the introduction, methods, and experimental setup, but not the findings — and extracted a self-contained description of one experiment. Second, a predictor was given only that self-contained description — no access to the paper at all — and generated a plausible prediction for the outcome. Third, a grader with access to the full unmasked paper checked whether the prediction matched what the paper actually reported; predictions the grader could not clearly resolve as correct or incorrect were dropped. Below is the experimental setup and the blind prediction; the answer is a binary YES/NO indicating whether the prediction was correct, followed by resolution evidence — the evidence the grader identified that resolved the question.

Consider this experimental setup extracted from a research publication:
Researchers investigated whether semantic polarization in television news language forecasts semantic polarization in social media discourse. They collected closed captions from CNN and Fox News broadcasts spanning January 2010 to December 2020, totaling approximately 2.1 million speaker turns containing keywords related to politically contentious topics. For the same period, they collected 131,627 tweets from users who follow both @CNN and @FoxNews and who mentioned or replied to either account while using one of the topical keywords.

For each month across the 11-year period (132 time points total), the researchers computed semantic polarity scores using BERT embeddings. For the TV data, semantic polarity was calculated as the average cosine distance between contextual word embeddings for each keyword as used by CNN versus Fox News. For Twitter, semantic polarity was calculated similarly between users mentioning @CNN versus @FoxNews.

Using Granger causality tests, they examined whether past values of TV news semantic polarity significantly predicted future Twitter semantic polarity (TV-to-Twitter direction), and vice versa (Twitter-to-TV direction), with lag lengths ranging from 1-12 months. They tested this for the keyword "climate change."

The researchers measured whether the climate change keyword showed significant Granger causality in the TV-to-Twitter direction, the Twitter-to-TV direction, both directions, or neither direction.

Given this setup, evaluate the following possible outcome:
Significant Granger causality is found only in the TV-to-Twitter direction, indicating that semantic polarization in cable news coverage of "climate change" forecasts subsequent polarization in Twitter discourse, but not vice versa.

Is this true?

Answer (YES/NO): NO